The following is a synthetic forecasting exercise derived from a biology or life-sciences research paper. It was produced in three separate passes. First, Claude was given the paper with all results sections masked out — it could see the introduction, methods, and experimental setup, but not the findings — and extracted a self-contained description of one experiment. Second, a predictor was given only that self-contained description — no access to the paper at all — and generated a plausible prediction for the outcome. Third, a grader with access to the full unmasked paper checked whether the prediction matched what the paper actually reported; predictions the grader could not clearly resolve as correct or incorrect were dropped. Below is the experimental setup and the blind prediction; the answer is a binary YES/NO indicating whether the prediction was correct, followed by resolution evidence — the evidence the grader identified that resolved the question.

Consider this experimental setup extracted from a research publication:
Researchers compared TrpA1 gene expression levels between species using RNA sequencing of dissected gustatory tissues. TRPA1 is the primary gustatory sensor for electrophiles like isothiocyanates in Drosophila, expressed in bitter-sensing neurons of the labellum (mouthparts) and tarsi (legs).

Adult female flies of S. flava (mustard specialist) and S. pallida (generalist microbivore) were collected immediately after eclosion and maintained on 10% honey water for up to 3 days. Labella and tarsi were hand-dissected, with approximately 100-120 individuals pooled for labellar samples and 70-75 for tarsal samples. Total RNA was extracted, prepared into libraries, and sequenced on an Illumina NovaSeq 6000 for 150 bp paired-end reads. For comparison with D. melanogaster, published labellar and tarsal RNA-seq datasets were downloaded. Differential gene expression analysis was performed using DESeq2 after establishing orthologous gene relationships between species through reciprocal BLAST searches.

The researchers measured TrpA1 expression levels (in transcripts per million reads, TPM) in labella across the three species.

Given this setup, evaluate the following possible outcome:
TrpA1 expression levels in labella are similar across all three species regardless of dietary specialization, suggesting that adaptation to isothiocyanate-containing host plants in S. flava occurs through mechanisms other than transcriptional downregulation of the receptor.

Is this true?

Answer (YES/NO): NO